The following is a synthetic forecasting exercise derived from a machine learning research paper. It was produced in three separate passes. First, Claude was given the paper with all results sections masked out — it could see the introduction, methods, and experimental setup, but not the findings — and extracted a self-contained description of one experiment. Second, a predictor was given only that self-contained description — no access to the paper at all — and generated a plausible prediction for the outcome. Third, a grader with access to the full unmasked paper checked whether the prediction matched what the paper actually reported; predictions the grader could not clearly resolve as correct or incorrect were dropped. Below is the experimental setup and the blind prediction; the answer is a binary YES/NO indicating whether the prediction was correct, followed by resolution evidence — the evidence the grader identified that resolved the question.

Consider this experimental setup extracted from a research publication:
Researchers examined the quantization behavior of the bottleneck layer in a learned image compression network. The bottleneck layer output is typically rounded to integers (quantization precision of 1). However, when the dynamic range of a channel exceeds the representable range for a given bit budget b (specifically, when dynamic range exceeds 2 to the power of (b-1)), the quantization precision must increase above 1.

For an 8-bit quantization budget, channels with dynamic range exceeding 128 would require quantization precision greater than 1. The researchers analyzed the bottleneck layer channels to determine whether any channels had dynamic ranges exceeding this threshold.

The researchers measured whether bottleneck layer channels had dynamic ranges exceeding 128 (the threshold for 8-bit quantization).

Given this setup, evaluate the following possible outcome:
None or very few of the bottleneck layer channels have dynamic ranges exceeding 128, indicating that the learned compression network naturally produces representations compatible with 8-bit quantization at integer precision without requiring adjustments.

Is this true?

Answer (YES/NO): NO